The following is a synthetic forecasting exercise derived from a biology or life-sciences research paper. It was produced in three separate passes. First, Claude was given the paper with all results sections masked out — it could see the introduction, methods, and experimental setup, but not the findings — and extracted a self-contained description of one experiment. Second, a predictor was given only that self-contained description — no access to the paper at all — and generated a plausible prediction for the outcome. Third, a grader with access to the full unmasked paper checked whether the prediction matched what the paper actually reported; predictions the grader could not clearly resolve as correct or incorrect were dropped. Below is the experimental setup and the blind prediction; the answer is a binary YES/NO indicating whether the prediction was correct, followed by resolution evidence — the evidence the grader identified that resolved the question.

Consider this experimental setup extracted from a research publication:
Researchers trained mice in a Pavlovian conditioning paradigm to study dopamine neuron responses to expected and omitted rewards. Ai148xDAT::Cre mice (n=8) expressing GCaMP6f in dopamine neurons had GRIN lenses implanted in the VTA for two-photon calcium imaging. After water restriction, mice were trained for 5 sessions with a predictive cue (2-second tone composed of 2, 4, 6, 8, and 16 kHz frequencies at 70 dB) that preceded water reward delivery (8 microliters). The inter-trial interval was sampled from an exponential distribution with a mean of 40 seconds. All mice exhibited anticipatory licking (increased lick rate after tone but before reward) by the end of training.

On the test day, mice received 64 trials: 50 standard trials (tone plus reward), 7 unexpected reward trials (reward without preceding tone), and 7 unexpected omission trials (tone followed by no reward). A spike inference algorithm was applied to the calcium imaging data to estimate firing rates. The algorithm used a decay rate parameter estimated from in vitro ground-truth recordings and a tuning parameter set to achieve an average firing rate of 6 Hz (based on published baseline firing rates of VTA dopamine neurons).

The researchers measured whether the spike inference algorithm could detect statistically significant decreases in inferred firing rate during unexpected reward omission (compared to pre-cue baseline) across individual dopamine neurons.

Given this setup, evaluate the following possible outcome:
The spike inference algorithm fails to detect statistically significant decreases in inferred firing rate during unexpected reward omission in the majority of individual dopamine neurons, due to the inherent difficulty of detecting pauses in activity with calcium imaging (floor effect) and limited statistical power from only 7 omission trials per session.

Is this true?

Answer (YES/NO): NO